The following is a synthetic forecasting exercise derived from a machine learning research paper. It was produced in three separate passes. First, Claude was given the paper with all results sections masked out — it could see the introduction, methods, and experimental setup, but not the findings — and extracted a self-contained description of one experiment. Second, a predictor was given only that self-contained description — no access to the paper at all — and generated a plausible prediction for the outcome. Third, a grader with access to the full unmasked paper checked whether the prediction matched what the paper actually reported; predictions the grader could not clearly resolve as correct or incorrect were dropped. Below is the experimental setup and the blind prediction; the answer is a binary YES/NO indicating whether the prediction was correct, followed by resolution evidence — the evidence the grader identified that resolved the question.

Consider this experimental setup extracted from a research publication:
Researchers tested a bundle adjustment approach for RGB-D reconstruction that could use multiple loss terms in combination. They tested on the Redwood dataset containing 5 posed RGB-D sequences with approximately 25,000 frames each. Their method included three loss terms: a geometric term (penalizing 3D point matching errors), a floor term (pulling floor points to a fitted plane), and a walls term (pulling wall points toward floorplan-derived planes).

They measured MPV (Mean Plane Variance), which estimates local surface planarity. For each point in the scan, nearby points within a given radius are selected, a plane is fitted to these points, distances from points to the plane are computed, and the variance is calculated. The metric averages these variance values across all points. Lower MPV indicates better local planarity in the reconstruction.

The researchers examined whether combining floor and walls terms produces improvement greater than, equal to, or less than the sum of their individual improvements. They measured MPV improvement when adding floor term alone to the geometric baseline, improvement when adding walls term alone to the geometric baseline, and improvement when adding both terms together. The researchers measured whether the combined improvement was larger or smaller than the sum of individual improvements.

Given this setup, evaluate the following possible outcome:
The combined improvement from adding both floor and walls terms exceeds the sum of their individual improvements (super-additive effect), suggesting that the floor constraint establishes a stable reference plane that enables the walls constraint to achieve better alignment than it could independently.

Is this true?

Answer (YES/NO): NO